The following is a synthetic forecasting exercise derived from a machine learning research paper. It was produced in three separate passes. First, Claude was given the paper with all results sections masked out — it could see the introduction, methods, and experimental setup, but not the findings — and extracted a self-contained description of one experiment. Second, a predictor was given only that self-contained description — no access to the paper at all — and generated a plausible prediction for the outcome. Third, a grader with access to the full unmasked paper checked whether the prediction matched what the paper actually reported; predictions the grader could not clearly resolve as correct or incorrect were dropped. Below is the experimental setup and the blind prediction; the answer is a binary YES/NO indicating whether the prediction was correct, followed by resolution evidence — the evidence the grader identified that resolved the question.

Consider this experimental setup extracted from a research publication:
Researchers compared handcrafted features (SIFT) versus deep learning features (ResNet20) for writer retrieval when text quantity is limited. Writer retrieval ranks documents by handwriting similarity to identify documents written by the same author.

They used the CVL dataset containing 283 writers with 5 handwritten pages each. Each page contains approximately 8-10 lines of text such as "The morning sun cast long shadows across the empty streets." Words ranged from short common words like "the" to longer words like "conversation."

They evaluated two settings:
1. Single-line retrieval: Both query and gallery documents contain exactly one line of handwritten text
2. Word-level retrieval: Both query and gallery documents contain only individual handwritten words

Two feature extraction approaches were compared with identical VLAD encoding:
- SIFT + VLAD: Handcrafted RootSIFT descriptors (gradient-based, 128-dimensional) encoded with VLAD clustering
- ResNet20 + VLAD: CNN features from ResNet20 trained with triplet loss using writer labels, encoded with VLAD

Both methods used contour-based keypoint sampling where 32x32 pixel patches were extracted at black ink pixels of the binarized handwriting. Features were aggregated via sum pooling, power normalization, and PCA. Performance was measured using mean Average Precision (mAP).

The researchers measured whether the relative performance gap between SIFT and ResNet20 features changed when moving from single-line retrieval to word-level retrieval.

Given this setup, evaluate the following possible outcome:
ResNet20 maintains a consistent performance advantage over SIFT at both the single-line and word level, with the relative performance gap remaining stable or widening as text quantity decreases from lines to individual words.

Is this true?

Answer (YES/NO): YES